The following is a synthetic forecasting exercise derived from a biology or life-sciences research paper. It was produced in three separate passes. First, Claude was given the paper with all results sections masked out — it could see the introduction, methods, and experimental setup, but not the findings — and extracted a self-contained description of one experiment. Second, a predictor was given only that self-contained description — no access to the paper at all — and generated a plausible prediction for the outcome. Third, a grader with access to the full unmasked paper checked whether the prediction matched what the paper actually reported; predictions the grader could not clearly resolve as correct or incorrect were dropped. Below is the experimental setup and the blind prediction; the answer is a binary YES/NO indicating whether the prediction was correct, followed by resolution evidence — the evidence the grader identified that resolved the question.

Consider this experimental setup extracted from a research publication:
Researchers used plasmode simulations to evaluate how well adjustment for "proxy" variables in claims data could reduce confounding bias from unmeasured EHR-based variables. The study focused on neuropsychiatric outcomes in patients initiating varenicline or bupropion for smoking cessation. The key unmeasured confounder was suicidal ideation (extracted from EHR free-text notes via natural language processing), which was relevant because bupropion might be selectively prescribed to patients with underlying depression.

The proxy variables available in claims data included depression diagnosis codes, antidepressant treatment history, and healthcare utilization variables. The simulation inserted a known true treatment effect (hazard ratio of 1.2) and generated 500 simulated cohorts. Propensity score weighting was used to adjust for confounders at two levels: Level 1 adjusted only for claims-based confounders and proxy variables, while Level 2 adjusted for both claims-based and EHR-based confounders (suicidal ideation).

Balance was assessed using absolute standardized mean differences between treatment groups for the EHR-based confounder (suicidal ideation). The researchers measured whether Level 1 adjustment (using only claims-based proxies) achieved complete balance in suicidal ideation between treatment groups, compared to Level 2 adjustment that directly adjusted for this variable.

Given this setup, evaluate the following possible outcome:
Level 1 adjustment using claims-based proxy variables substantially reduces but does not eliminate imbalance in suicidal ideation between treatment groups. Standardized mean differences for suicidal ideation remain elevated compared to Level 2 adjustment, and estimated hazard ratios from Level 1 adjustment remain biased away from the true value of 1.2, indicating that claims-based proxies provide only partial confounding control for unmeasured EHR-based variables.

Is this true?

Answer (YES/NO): NO